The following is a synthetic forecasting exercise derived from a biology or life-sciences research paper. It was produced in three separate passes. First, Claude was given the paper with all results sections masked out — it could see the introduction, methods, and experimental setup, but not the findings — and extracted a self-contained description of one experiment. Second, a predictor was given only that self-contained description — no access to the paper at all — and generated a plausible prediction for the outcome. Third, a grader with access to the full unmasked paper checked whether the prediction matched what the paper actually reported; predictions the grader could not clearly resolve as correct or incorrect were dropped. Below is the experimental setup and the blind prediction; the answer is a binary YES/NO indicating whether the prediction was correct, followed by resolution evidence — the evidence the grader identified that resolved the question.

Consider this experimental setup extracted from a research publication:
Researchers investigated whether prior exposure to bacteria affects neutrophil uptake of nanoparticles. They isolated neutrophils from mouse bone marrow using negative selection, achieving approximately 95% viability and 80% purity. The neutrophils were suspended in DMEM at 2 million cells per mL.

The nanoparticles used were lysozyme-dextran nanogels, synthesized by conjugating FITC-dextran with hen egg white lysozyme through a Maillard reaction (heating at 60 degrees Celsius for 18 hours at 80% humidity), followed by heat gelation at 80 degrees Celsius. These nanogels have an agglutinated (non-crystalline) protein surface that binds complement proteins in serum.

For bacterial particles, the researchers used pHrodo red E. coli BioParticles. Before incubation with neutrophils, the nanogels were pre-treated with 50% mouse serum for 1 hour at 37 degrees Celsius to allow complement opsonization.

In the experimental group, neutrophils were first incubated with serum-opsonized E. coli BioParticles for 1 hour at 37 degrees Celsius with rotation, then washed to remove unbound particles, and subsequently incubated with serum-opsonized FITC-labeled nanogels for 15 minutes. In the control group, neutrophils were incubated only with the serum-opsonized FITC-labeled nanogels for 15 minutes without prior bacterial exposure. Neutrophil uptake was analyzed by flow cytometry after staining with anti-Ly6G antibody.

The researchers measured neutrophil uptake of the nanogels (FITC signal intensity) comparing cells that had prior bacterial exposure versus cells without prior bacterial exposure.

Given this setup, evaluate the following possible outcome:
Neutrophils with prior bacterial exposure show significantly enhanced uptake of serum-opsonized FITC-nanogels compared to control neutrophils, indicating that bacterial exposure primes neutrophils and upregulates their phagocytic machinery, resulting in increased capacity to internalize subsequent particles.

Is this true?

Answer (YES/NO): YES